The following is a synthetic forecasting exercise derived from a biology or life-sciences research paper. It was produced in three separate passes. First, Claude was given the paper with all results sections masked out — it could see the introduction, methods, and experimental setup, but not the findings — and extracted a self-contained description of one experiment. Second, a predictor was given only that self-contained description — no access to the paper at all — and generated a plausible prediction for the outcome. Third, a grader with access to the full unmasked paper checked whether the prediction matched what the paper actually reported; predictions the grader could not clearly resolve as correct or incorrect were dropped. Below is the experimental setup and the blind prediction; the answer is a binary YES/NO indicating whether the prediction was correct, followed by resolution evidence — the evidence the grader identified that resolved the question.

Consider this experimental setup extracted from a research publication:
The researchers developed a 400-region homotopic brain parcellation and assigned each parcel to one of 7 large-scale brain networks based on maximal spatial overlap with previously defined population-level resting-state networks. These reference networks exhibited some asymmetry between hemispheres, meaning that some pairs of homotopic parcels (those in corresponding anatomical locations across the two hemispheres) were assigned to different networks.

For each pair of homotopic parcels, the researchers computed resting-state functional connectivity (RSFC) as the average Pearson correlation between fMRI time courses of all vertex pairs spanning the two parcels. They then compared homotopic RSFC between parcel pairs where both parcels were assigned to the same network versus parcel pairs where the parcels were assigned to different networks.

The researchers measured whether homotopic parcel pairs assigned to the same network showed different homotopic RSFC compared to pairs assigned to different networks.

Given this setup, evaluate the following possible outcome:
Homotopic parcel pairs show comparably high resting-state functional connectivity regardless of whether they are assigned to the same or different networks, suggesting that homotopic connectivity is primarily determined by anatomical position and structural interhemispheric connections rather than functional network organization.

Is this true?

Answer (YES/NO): NO